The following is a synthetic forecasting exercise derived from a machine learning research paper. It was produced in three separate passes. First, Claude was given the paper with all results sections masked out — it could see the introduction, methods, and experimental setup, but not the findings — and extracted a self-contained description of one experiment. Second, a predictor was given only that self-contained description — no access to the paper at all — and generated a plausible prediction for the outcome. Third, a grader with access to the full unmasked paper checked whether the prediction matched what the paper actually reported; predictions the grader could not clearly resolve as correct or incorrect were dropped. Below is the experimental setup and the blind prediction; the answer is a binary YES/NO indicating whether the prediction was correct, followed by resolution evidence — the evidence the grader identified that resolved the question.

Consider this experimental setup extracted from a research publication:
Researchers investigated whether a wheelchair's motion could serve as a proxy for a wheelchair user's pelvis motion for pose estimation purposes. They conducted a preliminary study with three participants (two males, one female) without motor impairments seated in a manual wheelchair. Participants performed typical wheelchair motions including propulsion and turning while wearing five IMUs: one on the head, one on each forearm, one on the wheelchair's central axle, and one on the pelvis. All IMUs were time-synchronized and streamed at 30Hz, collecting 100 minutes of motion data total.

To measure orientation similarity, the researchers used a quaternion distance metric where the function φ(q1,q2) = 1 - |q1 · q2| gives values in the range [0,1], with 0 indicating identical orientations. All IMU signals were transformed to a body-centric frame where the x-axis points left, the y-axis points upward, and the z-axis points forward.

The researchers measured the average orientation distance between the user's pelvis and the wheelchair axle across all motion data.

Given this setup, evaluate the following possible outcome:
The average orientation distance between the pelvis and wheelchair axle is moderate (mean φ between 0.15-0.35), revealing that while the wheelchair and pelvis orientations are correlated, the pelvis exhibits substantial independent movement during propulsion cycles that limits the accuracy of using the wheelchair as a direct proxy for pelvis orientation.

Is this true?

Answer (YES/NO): NO